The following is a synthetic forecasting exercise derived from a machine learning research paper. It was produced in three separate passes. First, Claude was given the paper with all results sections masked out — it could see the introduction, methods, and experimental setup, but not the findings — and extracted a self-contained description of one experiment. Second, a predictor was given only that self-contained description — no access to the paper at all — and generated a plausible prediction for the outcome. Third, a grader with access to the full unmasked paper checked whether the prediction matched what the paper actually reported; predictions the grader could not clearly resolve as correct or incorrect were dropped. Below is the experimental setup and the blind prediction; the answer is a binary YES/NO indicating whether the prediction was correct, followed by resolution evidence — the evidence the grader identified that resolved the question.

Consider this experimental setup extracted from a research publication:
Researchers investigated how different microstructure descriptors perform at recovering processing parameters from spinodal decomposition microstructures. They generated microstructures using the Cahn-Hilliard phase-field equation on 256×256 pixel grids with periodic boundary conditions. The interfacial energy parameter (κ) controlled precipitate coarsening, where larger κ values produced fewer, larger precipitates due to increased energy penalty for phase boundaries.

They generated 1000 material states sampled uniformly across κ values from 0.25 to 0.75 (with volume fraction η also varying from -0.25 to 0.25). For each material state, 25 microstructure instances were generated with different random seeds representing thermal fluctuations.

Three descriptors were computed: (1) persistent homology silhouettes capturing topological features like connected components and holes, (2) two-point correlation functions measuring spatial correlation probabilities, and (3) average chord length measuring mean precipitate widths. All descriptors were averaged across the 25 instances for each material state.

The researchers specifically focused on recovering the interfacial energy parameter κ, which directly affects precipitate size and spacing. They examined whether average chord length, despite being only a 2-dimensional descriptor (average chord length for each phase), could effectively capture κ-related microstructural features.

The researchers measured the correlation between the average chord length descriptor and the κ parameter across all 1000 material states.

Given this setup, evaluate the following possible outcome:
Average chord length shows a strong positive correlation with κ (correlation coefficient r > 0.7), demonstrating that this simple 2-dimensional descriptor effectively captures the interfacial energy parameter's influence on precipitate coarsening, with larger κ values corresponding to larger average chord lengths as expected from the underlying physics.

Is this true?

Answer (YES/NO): YES